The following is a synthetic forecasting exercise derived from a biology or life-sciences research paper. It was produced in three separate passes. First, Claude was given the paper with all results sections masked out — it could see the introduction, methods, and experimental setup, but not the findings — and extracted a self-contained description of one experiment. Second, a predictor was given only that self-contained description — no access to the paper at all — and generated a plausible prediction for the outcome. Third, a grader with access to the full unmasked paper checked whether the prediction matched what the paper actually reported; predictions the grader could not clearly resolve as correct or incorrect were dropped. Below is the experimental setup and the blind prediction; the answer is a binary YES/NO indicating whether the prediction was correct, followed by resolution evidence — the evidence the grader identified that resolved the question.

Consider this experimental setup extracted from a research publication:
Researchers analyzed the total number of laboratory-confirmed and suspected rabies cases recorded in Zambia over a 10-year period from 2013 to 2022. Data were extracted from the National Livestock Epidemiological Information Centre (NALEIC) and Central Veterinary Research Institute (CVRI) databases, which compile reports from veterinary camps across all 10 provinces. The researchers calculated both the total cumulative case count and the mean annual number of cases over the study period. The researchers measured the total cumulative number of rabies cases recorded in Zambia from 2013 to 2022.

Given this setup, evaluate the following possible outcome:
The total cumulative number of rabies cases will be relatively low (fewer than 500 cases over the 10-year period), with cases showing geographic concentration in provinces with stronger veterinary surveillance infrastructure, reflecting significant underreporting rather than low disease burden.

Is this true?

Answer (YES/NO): YES